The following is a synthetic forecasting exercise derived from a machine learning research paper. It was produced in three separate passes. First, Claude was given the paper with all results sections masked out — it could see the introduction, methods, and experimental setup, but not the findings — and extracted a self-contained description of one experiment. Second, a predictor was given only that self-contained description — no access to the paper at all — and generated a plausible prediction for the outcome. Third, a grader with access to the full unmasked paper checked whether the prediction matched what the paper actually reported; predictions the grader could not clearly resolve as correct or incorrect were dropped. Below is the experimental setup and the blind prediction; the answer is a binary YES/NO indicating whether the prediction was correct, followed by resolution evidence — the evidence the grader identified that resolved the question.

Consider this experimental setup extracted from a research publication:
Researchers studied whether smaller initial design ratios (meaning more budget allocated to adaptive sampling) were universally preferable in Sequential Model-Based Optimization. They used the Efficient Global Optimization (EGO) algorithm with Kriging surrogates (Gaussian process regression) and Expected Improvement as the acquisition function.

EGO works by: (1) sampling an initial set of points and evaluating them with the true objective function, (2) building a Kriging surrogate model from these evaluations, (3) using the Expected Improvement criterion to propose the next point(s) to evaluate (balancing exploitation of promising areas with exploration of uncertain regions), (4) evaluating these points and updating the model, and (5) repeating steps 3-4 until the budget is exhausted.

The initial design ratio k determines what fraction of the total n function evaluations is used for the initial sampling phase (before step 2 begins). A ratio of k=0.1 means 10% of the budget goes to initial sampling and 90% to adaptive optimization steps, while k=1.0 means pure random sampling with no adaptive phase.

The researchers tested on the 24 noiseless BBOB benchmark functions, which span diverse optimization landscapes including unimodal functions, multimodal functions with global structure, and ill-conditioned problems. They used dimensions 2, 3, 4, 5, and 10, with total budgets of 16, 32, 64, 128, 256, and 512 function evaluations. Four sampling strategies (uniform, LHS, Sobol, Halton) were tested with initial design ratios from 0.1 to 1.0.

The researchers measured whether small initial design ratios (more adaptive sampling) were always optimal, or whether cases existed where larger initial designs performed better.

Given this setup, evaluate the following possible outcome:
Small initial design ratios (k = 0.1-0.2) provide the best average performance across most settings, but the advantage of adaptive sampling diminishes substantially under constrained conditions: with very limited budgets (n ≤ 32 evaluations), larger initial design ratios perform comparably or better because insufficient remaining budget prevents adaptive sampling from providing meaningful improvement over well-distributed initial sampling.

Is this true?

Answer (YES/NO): NO